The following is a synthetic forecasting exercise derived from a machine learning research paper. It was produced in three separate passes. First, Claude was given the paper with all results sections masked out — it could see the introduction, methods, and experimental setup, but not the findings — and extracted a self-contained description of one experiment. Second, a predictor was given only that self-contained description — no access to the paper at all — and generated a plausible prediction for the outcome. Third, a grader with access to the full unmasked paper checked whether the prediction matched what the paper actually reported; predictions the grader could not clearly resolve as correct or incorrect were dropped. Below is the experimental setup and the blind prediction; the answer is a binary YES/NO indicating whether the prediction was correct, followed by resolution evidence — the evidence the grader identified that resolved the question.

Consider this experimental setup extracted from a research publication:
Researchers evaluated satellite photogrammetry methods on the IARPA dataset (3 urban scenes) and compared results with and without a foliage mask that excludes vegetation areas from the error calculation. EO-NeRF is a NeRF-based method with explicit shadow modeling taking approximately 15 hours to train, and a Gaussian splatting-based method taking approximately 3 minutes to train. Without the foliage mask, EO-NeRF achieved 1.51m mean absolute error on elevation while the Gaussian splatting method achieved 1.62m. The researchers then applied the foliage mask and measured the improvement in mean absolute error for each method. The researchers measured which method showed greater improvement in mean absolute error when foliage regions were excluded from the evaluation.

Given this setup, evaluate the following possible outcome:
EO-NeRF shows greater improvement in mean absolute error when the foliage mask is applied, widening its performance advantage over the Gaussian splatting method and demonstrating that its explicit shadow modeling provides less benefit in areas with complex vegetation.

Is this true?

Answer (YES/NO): NO